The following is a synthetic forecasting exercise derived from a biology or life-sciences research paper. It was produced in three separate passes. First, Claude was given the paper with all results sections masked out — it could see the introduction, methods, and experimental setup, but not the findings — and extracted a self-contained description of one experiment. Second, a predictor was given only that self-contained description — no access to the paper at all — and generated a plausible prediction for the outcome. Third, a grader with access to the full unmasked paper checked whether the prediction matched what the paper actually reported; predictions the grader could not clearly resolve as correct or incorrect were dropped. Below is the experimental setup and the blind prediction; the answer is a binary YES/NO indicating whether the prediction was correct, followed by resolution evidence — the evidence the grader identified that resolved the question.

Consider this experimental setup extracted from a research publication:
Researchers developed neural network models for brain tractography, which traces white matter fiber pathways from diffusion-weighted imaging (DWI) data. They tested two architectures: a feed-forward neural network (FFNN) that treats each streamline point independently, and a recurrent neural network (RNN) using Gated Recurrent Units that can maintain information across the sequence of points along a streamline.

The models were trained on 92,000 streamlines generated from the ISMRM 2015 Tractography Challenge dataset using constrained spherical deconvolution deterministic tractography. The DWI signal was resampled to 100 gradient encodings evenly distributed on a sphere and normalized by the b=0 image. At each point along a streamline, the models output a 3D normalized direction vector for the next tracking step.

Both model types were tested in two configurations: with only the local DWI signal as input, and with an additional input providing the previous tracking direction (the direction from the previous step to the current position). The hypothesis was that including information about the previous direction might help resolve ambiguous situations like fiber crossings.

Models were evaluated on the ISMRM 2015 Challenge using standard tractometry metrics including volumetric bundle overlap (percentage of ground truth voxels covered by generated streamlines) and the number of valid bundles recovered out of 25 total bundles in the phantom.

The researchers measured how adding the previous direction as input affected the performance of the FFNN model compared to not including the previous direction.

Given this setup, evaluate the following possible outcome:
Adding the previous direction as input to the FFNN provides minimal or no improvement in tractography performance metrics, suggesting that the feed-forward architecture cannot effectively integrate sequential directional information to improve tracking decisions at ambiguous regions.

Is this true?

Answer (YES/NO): NO